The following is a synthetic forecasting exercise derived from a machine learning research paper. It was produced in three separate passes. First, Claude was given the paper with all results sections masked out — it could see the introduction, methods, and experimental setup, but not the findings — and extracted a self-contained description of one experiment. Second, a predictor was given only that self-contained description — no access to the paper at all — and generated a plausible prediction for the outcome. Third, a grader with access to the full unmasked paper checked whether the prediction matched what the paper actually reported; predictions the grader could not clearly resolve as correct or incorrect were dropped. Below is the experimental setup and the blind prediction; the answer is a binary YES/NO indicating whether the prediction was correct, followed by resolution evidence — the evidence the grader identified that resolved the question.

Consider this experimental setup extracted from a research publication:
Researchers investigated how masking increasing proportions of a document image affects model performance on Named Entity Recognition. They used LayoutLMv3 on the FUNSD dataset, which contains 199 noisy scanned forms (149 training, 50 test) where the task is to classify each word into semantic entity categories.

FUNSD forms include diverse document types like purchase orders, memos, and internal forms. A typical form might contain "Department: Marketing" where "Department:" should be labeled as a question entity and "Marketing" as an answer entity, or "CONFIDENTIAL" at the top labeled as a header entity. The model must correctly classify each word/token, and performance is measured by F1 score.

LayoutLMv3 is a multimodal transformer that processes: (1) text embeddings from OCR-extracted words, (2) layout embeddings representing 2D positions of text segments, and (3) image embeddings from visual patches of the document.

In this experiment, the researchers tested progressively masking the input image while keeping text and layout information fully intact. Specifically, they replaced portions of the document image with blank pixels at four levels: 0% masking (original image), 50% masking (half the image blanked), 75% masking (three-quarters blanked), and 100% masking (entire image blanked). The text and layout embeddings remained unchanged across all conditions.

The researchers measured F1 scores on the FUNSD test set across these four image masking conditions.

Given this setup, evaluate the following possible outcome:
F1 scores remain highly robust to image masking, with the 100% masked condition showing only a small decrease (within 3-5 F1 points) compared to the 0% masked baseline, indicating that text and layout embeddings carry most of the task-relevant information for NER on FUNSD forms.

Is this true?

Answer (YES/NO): YES